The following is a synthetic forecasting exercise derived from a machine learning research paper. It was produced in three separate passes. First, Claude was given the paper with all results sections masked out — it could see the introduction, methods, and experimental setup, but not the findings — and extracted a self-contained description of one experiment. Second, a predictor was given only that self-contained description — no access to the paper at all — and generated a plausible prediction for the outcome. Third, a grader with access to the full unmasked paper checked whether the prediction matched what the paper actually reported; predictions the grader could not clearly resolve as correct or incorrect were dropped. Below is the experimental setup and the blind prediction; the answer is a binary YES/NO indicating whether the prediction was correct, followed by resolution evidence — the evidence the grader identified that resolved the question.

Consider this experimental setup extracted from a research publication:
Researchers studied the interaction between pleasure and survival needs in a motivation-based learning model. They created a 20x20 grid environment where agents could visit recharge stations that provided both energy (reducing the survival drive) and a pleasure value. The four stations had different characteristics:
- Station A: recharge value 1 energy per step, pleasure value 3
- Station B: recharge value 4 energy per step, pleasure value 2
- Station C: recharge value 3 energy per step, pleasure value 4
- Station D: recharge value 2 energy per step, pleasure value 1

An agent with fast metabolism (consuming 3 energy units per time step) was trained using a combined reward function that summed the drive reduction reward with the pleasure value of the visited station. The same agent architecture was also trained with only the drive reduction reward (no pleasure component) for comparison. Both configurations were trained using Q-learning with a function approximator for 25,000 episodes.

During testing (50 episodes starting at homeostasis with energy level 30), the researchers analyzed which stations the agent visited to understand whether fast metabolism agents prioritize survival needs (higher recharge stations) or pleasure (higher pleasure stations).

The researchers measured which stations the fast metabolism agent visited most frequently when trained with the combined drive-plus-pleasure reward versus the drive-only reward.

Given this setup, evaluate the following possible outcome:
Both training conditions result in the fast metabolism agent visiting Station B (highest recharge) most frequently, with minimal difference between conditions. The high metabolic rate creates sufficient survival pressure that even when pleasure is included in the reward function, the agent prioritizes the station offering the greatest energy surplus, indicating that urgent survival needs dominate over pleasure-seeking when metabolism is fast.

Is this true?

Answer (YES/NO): YES